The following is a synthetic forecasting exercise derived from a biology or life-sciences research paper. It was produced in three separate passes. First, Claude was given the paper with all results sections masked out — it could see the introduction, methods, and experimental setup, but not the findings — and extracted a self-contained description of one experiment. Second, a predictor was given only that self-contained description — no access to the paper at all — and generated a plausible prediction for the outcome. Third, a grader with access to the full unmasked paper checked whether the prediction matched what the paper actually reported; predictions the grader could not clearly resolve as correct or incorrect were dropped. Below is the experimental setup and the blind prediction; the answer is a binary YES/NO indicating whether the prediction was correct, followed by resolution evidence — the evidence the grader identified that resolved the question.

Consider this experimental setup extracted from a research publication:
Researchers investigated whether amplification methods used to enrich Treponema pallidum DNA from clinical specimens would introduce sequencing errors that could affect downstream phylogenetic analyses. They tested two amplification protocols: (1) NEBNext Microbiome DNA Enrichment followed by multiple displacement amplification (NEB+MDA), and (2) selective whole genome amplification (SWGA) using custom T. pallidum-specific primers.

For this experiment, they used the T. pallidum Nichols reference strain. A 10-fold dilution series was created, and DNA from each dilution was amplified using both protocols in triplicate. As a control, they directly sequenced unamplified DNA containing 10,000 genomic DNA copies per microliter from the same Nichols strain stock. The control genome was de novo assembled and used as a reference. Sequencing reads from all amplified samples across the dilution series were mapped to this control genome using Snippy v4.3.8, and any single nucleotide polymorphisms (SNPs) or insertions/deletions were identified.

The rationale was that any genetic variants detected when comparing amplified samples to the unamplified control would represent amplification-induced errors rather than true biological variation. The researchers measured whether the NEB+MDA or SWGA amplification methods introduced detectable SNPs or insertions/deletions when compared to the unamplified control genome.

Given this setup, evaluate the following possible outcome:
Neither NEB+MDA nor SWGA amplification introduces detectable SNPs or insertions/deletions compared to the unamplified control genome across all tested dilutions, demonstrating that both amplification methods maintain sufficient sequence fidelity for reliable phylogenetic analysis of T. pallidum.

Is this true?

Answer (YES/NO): YES